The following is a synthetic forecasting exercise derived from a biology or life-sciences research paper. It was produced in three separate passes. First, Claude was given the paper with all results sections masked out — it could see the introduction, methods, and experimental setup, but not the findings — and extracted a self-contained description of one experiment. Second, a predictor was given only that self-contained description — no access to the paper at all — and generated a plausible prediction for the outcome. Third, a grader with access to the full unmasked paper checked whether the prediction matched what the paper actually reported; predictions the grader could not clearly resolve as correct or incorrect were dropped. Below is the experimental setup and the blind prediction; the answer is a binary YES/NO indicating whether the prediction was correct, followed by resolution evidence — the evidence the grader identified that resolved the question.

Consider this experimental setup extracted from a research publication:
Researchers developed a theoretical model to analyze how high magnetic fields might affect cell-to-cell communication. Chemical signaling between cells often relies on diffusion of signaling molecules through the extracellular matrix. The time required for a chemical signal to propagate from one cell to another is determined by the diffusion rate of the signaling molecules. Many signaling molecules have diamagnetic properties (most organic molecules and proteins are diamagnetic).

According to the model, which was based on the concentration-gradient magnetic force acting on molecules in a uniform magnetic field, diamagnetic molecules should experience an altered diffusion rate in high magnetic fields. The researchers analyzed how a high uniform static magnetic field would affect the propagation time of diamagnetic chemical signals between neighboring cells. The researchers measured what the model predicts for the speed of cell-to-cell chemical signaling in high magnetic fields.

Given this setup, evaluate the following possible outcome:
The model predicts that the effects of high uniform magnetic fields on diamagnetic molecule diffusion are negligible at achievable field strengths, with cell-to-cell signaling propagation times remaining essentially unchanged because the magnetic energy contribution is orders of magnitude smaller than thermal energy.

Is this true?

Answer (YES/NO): NO